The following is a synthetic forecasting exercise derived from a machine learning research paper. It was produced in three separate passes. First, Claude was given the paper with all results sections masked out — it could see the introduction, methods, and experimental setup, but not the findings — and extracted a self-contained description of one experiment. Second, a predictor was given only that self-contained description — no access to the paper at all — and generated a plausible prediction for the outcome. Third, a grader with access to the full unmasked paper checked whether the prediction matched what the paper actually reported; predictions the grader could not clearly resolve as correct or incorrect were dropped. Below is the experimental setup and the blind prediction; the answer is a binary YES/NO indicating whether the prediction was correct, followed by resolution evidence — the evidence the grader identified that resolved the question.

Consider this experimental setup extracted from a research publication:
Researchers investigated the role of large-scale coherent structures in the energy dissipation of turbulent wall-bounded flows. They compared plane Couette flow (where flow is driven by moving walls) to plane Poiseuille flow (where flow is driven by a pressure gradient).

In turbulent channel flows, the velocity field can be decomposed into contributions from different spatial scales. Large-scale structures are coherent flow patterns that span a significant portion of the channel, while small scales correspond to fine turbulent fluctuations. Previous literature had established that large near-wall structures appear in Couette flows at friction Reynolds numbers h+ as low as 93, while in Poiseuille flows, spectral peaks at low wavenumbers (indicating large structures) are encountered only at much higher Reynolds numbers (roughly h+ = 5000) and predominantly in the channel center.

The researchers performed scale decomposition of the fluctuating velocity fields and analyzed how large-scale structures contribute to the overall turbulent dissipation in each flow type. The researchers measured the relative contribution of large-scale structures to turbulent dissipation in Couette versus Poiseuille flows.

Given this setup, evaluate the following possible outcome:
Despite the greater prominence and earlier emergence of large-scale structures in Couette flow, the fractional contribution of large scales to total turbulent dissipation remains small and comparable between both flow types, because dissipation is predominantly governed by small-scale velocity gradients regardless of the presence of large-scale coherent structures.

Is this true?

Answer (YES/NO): NO